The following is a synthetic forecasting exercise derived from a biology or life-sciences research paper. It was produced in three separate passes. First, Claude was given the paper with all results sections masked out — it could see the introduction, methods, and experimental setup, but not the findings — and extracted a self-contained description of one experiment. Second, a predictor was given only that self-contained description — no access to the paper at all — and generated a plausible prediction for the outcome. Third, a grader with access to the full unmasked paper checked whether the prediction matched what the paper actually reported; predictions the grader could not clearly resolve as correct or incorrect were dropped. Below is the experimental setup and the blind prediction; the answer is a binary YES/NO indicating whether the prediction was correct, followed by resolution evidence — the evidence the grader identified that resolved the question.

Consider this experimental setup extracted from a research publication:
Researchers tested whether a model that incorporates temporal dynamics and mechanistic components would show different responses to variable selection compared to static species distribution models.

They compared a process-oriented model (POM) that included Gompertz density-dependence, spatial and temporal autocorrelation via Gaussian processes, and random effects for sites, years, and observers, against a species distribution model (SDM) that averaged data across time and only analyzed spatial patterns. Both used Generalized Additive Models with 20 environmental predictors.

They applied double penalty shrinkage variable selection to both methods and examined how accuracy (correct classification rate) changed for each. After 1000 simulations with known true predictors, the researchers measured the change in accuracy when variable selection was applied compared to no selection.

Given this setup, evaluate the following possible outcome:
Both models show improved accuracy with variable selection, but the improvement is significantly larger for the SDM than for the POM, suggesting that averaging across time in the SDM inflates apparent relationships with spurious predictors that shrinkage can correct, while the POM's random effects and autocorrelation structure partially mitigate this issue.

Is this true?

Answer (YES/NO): NO